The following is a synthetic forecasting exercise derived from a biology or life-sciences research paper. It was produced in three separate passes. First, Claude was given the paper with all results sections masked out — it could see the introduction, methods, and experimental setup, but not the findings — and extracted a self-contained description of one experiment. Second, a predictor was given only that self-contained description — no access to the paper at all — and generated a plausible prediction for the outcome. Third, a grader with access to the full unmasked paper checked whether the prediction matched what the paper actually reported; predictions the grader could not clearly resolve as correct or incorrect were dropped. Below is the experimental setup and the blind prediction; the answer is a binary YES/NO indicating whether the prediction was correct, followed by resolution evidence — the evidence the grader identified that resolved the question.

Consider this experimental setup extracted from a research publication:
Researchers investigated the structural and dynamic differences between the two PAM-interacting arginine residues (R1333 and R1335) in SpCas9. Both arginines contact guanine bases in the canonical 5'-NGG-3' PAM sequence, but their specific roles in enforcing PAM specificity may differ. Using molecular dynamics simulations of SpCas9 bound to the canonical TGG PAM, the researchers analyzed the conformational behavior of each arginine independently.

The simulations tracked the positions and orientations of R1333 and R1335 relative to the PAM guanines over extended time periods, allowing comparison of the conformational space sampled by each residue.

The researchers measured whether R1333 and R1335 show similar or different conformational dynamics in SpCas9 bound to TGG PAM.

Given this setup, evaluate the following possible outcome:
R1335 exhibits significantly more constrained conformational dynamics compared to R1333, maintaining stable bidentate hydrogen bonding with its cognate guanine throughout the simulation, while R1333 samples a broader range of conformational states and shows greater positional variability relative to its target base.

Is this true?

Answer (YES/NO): YES